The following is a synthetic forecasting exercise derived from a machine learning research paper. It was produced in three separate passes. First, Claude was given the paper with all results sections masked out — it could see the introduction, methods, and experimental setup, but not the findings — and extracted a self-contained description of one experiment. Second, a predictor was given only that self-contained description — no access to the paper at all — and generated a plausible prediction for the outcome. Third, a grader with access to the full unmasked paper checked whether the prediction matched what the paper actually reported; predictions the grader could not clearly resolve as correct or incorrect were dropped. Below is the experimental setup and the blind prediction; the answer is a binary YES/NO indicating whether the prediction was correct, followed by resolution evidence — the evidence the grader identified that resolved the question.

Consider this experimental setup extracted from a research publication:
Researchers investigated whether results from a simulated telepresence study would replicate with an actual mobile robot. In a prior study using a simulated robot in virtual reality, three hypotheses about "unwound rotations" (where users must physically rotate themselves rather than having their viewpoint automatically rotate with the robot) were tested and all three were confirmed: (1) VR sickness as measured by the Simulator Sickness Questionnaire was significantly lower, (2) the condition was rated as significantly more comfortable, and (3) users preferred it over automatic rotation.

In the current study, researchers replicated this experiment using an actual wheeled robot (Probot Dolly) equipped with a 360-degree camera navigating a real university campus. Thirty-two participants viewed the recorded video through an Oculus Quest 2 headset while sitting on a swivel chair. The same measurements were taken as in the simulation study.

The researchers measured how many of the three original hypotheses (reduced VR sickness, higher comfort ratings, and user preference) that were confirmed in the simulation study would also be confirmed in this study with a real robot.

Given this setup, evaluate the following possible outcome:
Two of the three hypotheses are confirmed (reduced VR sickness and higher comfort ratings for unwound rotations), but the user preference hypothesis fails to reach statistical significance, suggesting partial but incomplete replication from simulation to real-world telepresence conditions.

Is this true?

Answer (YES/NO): NO